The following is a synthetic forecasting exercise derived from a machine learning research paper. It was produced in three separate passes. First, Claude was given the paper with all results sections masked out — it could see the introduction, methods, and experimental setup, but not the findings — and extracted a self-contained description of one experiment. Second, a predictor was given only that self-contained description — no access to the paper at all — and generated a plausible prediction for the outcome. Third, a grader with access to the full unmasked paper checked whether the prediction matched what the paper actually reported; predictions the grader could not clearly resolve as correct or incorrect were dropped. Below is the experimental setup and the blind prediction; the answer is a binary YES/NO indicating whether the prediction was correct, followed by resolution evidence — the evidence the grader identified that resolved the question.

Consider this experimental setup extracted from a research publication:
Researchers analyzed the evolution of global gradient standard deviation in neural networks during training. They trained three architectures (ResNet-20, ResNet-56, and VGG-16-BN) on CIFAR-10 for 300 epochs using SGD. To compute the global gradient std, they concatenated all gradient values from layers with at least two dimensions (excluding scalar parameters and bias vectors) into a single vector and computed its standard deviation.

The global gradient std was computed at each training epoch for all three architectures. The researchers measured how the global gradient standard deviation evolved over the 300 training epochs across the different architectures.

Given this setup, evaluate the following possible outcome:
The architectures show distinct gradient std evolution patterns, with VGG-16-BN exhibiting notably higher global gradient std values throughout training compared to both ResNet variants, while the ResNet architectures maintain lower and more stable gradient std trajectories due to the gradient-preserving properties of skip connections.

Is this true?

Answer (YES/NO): NO